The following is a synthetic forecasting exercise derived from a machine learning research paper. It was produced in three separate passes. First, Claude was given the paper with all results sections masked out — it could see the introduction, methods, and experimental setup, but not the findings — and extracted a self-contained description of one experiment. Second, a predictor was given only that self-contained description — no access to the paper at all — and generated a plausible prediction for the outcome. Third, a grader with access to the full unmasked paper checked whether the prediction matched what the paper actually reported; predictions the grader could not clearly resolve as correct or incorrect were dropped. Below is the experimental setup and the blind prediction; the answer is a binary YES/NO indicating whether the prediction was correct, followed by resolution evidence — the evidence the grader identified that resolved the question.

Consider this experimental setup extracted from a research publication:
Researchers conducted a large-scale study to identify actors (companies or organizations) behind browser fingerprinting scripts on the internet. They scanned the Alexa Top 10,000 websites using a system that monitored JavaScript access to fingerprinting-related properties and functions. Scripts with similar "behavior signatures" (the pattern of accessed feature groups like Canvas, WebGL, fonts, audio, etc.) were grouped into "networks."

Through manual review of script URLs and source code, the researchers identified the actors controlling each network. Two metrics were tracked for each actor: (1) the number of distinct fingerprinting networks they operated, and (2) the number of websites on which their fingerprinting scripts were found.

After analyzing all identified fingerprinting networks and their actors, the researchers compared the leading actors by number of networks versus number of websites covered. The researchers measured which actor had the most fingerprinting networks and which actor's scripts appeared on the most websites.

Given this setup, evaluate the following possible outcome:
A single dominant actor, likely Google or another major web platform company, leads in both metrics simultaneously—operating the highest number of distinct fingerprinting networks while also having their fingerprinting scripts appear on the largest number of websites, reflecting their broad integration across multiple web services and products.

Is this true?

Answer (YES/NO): NO